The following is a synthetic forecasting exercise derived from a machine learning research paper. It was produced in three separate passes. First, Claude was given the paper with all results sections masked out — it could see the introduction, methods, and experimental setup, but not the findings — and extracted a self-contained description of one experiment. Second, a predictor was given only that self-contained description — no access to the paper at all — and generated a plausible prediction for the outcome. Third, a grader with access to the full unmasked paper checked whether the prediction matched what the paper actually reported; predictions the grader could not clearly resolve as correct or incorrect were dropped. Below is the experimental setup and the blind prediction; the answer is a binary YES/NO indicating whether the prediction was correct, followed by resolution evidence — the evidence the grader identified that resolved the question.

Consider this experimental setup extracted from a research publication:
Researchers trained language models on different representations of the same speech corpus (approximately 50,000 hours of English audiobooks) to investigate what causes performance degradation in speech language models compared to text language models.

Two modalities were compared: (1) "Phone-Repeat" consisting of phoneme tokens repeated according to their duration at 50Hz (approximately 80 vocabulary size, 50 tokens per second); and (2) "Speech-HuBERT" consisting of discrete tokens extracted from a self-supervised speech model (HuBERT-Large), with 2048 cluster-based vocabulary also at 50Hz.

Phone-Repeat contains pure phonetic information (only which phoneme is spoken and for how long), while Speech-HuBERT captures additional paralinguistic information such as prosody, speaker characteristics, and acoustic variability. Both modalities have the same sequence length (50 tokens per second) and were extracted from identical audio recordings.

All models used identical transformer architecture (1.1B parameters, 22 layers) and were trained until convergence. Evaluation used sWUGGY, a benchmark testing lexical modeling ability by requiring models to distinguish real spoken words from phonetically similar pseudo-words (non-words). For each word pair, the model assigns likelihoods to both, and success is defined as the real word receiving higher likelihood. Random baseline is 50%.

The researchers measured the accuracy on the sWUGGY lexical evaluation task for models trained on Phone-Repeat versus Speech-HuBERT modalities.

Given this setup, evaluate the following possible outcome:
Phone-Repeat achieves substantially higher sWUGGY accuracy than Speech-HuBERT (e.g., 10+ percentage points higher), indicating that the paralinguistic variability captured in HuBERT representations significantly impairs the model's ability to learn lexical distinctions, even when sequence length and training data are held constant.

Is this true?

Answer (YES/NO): YES